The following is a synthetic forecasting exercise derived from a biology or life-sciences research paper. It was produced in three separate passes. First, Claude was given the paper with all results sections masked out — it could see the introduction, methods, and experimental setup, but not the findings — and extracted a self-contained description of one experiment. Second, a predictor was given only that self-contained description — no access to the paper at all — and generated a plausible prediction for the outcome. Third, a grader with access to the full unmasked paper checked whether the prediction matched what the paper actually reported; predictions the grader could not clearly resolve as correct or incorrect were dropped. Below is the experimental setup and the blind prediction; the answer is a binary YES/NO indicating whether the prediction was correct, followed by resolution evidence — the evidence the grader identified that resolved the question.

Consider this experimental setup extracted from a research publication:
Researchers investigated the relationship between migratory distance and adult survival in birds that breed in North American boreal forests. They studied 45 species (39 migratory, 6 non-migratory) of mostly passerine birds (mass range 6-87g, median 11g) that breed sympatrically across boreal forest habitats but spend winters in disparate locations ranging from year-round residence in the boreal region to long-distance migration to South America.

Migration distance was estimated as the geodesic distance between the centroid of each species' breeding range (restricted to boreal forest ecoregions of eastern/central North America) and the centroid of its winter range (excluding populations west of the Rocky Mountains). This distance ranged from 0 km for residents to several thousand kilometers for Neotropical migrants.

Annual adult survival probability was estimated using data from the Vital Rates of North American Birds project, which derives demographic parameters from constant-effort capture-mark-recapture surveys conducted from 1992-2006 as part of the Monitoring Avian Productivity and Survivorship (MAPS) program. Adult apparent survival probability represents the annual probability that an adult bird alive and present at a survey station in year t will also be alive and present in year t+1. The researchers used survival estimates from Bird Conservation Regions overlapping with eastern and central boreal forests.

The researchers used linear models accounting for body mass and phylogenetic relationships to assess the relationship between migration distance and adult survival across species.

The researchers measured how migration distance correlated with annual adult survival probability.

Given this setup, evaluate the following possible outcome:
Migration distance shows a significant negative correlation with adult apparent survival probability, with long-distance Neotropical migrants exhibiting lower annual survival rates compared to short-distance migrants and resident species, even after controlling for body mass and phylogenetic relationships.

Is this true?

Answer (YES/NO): NO